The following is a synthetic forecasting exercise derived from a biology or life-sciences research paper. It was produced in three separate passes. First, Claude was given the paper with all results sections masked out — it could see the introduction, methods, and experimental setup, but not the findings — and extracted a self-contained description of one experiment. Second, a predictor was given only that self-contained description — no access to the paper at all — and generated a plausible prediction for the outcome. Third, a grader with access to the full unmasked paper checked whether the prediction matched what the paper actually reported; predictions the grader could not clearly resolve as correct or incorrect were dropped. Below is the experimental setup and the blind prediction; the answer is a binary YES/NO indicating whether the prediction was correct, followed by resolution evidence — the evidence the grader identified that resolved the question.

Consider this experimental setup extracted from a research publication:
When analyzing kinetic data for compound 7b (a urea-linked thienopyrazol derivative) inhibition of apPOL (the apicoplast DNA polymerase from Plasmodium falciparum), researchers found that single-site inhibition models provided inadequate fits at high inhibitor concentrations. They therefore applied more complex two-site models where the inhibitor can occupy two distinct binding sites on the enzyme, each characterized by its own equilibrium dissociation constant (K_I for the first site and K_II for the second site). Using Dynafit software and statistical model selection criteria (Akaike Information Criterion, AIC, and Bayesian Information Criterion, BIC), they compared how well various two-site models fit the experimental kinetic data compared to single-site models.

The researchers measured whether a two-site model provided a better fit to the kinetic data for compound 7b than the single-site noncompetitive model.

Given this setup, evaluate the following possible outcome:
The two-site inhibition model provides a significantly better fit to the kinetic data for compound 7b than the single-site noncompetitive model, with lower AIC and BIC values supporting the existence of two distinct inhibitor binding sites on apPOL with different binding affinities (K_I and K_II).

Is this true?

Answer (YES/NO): YES